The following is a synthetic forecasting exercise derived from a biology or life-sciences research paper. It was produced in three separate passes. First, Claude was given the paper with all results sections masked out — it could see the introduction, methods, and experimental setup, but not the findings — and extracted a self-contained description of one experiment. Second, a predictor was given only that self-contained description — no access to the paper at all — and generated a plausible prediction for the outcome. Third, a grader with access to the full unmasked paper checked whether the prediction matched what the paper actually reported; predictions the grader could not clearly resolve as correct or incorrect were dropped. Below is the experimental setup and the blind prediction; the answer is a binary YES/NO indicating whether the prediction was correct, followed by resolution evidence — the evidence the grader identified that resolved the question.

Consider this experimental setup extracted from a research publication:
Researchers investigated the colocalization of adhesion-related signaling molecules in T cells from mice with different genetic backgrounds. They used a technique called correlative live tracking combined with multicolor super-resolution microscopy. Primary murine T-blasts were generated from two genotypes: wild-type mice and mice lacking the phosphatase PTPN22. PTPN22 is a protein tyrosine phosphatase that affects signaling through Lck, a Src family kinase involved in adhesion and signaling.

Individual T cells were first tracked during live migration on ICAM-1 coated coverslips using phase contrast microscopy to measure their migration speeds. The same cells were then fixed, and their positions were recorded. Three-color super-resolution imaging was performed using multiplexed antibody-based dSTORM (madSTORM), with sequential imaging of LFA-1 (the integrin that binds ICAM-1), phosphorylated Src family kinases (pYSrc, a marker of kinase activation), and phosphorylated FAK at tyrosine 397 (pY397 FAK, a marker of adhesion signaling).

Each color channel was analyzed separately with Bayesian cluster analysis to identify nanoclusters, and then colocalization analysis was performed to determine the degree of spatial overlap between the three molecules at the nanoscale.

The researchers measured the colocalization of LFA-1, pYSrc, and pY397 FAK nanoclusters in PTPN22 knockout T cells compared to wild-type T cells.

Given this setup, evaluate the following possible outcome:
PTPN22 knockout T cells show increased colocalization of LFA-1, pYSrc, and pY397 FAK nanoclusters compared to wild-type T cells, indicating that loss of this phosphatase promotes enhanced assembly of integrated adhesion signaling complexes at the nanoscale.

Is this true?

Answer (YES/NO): NO